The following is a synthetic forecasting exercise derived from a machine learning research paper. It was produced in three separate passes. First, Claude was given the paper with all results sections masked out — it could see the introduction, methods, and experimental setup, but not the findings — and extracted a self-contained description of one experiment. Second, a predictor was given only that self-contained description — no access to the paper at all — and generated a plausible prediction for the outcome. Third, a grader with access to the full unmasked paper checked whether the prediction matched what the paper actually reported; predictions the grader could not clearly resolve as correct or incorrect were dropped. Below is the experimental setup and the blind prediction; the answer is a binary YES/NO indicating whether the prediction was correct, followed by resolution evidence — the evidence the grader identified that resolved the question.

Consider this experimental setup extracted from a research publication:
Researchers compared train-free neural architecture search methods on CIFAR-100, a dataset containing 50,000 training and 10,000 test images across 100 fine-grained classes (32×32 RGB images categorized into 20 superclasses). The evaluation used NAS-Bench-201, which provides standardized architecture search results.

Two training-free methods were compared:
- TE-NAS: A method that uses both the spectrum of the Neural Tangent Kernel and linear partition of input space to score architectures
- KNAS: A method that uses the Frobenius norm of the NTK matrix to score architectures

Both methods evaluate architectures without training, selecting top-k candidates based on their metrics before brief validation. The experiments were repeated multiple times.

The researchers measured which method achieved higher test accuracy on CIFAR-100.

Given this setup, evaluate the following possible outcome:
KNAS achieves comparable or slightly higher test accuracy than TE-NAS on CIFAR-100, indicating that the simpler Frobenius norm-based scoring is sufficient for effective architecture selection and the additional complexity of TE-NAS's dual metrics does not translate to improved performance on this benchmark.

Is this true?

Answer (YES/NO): NO